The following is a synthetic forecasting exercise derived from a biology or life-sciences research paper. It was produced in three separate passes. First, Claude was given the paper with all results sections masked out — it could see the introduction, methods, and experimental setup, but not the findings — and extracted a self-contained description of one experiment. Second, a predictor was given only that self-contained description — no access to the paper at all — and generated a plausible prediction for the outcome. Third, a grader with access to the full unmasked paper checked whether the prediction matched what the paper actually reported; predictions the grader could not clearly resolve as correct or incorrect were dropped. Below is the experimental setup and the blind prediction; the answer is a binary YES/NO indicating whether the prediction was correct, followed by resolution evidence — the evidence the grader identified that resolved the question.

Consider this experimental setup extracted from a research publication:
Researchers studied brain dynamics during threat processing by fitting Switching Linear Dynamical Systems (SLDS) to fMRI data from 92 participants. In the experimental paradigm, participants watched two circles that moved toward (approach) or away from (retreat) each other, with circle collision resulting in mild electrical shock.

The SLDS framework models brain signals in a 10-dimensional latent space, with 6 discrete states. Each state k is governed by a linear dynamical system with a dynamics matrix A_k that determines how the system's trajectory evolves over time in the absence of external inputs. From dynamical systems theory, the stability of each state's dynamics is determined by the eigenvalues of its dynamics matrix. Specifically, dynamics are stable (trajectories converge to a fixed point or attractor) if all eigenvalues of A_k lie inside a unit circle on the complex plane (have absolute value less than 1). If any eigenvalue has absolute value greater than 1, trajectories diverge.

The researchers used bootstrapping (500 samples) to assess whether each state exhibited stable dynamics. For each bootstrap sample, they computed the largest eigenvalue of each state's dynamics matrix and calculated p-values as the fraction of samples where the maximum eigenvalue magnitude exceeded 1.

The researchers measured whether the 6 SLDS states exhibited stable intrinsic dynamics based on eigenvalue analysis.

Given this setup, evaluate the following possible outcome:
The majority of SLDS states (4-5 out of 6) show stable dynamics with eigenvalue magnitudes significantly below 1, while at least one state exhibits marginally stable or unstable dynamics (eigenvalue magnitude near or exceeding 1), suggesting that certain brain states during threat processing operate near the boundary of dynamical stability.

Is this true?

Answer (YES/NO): NO